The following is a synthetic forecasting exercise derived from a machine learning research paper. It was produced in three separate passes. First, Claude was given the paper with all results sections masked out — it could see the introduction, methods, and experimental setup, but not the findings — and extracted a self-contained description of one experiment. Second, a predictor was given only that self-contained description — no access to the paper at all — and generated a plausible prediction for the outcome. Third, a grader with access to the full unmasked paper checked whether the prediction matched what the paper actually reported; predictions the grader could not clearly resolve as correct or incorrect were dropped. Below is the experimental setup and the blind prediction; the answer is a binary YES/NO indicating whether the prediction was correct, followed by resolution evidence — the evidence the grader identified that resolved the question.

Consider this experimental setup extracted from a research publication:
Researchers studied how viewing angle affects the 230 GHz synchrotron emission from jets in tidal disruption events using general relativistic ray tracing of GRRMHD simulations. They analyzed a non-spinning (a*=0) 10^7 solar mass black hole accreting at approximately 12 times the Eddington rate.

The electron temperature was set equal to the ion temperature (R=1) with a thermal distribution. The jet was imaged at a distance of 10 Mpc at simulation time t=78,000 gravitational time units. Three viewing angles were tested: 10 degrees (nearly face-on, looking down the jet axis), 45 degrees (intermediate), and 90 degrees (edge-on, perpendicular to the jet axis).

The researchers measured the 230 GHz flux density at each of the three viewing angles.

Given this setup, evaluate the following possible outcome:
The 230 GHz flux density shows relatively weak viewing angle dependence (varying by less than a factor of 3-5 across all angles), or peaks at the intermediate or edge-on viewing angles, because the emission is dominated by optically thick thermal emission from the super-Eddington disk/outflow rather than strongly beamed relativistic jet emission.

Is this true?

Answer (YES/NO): YES